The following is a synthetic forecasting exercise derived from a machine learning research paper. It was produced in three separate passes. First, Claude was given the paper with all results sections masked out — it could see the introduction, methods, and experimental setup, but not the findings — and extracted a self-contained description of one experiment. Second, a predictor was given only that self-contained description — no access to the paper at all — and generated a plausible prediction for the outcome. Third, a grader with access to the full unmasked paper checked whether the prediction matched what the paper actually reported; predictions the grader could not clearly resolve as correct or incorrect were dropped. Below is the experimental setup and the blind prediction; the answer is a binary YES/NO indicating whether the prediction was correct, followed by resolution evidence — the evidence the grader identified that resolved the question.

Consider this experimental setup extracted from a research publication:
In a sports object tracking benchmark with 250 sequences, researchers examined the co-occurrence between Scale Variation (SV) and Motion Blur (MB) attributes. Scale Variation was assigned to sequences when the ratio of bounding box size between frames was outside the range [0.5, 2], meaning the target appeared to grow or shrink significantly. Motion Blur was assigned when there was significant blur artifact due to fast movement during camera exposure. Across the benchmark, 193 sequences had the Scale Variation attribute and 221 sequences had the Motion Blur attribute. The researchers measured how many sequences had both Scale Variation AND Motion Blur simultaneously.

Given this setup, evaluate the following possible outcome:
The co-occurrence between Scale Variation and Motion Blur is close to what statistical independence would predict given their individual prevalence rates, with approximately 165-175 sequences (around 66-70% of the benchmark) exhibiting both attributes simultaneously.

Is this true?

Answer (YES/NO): YES